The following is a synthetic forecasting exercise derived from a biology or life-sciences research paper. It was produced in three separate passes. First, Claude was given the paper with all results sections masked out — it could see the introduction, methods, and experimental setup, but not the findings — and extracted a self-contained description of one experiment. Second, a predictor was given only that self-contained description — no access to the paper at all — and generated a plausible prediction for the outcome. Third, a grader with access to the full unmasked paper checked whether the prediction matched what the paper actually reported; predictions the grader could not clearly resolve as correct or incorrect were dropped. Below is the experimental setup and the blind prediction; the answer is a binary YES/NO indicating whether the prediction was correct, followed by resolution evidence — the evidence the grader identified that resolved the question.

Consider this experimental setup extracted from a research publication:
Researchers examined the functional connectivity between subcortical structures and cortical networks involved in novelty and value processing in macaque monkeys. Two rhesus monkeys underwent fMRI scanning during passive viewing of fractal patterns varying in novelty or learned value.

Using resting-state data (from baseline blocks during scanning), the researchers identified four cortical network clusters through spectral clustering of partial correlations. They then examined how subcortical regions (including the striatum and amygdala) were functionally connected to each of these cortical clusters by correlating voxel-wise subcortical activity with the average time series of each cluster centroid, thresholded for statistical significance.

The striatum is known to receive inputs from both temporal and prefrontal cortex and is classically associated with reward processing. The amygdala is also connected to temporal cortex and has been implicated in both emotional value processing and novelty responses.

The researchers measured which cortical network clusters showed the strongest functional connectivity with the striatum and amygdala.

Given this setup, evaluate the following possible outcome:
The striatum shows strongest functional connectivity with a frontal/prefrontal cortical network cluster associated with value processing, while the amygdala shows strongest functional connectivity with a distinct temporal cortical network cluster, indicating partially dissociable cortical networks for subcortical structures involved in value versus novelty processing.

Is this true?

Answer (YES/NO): NO